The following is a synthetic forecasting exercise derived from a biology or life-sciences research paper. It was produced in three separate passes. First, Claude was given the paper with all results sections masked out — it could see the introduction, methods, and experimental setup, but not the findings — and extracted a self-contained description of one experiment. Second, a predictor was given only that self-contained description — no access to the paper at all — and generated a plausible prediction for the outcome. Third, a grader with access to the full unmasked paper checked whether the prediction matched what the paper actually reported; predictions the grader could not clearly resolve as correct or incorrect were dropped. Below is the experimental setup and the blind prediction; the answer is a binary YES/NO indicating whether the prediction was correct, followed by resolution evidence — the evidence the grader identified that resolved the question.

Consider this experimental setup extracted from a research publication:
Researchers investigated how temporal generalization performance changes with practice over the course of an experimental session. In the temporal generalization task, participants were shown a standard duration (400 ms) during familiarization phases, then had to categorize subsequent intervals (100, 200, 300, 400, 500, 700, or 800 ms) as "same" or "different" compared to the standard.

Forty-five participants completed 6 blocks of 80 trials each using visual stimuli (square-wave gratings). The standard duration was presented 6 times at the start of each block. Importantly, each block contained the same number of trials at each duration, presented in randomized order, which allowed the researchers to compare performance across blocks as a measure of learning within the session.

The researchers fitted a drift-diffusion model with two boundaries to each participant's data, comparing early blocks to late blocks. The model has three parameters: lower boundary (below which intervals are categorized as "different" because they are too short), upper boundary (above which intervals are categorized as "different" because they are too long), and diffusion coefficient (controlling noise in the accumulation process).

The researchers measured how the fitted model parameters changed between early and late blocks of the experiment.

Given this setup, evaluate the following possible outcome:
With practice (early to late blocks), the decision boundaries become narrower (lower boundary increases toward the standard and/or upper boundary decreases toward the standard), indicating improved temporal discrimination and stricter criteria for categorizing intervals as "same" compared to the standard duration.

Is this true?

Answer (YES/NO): NO